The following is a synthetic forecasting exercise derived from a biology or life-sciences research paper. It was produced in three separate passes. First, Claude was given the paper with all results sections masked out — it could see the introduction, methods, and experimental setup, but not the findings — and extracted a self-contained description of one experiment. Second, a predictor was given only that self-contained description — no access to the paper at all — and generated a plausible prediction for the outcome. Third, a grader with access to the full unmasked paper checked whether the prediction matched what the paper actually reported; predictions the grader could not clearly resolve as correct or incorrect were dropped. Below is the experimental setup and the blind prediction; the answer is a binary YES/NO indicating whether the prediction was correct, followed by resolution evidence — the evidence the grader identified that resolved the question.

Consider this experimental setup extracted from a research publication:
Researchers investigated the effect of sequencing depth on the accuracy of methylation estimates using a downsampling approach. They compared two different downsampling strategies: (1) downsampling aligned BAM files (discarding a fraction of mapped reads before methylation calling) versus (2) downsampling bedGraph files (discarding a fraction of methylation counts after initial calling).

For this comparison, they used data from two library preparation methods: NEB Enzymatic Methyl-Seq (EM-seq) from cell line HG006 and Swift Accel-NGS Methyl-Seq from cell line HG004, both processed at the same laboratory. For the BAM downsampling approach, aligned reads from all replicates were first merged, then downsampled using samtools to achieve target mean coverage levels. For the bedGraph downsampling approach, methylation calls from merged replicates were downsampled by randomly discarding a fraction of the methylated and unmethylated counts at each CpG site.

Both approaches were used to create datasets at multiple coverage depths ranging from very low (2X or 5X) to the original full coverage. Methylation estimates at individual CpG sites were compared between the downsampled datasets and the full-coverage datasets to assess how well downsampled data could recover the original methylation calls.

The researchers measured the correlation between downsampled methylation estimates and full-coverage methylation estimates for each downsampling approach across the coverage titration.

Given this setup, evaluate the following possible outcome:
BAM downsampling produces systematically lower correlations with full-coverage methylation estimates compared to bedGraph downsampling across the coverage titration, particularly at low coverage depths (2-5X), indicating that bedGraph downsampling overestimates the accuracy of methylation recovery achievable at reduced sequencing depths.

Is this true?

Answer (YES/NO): NO